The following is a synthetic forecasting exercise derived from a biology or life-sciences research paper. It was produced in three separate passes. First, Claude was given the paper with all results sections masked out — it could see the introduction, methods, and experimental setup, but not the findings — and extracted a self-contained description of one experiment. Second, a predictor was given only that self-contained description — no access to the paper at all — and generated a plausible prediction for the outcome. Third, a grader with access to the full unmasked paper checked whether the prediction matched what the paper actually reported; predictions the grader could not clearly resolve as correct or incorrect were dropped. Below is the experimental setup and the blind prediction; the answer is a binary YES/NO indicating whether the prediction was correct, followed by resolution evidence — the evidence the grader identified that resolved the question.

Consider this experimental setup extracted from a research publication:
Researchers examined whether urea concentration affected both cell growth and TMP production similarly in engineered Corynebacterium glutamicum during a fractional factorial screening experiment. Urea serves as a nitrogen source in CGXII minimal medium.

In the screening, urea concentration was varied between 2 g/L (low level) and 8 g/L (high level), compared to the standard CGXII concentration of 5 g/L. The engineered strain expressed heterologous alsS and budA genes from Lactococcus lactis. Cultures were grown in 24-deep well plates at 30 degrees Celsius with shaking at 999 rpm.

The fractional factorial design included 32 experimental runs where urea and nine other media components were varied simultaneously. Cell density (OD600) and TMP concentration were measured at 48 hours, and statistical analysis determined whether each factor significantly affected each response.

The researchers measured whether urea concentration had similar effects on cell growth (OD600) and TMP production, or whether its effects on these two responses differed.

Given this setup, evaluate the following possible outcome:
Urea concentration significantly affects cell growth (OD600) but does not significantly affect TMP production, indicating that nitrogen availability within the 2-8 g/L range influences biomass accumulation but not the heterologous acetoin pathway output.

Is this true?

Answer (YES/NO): NO